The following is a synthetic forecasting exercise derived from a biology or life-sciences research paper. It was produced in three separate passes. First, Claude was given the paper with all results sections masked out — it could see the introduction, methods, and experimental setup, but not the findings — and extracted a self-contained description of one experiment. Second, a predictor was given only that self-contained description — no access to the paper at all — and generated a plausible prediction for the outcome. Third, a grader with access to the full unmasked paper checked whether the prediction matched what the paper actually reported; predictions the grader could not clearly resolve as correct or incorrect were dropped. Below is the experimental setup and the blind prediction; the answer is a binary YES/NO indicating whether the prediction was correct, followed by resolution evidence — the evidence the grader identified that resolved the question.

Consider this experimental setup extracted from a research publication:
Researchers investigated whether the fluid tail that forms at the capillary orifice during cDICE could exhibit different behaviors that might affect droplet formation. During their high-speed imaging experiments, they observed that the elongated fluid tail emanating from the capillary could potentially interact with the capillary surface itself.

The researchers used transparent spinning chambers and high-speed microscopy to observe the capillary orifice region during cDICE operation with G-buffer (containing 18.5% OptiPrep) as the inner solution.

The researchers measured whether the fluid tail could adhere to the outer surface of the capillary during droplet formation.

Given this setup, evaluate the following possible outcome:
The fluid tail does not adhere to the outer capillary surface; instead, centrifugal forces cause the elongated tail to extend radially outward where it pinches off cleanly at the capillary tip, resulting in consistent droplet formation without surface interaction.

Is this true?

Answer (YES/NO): NO